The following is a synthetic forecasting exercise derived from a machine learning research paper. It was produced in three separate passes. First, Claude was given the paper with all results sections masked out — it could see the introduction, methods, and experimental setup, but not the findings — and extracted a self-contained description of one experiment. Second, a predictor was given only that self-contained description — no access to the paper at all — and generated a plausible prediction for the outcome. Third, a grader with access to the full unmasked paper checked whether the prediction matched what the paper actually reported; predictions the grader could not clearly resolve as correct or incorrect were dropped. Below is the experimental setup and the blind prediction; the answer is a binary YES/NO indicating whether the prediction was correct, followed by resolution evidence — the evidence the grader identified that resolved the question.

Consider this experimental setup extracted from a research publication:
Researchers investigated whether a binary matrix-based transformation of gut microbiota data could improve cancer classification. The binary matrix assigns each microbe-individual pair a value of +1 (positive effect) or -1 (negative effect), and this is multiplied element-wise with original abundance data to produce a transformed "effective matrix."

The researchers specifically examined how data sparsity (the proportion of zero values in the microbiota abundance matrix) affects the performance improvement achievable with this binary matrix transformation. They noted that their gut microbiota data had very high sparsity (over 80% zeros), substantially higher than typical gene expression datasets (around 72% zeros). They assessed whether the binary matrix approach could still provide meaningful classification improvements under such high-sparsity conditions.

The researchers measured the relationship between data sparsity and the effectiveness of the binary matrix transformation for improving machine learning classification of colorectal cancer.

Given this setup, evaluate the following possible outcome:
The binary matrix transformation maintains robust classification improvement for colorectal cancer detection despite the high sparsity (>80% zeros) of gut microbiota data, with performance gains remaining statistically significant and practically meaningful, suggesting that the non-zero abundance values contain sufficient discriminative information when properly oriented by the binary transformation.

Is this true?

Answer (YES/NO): NO